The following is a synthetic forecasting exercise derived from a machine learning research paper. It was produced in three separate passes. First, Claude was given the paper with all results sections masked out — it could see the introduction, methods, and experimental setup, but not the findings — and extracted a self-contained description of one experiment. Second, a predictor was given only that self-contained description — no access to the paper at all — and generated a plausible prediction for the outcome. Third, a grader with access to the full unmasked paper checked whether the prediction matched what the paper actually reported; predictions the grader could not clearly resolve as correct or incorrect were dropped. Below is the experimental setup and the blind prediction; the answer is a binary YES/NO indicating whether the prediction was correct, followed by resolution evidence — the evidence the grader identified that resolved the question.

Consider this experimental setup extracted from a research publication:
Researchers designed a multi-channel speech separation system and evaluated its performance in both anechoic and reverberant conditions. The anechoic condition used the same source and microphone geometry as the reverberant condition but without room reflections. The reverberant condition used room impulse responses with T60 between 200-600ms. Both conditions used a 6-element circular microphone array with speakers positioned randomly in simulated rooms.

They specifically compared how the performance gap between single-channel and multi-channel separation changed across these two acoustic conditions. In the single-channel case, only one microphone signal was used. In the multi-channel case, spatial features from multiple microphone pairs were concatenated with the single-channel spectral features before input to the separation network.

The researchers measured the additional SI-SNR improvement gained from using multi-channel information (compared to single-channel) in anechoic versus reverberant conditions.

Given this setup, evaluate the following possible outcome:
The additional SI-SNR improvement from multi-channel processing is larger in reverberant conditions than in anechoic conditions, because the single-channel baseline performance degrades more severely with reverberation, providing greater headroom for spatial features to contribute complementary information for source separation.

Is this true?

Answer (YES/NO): NO